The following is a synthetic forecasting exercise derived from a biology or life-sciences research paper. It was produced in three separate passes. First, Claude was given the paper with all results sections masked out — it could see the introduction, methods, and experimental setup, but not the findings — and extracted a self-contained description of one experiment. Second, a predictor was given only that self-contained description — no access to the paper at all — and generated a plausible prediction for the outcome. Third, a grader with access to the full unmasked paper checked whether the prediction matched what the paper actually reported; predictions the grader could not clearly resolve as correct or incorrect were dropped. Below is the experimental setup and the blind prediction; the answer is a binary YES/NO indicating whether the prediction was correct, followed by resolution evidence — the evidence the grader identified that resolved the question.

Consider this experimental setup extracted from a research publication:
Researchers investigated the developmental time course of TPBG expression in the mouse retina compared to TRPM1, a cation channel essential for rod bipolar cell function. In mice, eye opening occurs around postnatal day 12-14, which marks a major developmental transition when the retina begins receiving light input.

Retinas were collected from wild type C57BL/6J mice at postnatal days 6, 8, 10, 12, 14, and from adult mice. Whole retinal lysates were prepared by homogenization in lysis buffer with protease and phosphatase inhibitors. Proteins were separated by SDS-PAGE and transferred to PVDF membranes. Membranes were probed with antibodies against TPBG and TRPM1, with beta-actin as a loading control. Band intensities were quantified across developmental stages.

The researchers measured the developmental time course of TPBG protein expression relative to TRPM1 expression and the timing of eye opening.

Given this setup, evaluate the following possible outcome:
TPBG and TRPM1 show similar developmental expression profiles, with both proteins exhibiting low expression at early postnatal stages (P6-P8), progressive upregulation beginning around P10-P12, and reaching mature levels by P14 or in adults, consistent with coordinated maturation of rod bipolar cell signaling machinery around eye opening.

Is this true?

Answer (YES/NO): YES